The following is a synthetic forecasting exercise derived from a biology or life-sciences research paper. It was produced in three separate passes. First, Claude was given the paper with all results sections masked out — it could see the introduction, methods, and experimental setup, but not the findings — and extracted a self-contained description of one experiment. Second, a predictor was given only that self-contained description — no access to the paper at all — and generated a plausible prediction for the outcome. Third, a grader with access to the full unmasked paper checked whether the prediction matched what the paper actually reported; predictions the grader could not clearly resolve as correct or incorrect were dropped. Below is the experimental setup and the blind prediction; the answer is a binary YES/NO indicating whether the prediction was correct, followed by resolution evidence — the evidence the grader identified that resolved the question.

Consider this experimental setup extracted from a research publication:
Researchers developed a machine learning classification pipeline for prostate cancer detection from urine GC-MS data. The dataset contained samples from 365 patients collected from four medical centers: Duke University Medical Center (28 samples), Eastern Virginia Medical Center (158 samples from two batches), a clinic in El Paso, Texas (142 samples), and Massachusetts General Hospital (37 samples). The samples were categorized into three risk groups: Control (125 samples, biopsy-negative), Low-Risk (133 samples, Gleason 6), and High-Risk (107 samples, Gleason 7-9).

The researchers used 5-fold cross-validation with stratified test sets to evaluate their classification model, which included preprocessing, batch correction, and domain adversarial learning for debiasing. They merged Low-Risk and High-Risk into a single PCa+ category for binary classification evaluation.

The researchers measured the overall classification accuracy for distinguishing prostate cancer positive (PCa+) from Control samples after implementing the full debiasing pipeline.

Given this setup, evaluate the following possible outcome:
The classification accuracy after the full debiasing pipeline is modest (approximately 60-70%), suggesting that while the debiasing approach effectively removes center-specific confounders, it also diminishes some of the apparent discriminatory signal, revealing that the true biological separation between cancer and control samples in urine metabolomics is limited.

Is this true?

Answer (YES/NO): NO